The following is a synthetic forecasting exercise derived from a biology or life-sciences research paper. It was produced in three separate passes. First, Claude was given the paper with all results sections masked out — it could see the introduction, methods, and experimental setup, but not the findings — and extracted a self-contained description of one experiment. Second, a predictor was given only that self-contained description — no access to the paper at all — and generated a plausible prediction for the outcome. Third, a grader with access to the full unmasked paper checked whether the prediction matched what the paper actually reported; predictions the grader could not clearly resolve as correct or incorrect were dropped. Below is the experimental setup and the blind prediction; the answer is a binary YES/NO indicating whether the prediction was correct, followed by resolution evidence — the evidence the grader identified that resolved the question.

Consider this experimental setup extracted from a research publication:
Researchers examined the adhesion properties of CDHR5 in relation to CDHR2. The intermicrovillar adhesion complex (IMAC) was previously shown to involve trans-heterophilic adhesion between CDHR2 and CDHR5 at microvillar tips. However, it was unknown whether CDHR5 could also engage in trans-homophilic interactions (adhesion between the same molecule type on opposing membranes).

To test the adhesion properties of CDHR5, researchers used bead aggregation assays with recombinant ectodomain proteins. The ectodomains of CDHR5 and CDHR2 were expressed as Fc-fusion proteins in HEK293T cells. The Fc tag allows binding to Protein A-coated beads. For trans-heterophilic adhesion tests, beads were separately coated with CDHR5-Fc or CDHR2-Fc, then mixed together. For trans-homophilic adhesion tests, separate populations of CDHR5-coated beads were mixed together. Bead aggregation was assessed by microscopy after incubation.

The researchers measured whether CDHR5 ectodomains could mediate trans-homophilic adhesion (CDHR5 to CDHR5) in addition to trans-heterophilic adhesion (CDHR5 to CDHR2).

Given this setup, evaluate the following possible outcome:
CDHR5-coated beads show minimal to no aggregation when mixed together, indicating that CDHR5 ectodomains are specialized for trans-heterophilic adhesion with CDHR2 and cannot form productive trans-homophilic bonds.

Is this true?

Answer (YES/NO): YES